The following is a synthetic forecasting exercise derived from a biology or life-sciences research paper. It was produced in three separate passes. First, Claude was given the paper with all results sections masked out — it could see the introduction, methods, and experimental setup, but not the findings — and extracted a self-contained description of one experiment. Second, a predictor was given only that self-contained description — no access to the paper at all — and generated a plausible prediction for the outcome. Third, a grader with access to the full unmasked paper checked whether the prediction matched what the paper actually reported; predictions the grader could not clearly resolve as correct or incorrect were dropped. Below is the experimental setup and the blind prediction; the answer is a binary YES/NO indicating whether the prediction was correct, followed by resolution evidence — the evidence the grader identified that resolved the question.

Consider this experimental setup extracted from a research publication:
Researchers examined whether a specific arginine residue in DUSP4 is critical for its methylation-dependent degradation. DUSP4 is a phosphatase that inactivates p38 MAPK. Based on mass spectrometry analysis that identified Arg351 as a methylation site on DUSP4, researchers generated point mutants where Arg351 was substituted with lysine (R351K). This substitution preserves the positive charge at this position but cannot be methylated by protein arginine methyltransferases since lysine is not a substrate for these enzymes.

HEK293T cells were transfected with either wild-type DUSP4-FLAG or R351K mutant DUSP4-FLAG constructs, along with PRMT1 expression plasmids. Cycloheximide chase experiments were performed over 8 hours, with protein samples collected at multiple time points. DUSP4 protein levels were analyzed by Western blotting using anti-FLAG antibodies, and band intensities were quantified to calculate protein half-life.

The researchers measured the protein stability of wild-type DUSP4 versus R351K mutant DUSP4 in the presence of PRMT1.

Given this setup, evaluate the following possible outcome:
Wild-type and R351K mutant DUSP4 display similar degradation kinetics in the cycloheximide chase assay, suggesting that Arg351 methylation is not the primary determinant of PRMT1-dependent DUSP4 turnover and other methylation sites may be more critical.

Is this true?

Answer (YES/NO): NO